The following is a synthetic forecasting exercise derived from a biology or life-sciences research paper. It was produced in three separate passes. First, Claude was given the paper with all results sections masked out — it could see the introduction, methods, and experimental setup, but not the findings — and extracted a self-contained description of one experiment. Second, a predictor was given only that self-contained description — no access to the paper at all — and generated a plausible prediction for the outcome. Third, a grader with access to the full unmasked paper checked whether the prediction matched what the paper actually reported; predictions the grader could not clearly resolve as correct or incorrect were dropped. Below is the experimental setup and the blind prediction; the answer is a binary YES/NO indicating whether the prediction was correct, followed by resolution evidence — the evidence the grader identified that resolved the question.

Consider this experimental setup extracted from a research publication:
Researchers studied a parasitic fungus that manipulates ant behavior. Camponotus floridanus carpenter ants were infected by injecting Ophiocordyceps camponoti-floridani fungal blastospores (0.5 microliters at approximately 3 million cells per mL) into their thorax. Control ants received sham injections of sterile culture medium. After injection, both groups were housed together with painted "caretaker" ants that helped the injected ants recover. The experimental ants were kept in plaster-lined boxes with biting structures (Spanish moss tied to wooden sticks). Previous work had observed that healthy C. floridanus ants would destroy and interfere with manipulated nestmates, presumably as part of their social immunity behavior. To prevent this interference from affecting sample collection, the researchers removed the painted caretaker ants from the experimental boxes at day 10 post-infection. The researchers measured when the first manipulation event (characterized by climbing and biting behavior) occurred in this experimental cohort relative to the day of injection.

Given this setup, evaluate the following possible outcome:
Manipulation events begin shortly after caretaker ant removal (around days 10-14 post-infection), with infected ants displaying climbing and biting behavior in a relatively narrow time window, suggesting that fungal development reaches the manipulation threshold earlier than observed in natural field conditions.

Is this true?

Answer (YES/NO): NO